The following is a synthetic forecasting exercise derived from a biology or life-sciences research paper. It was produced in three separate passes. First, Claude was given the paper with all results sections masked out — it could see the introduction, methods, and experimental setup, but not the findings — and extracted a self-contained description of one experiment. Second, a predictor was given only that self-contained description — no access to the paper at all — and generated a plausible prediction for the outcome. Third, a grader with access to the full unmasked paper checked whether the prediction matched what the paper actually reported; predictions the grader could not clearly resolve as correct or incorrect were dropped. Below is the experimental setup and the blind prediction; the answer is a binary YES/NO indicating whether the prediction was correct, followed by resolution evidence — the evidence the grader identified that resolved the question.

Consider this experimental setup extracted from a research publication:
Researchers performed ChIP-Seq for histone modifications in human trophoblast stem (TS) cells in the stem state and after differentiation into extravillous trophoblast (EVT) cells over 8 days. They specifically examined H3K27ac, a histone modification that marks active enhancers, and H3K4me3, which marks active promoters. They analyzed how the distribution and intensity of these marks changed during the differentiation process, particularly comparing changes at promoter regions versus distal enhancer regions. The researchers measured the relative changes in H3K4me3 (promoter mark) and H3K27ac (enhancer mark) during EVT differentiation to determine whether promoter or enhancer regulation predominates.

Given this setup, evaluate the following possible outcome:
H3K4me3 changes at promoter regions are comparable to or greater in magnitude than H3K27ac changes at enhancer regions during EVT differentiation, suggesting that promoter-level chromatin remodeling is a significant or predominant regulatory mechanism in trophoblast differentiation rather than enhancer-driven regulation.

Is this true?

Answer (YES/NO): NO